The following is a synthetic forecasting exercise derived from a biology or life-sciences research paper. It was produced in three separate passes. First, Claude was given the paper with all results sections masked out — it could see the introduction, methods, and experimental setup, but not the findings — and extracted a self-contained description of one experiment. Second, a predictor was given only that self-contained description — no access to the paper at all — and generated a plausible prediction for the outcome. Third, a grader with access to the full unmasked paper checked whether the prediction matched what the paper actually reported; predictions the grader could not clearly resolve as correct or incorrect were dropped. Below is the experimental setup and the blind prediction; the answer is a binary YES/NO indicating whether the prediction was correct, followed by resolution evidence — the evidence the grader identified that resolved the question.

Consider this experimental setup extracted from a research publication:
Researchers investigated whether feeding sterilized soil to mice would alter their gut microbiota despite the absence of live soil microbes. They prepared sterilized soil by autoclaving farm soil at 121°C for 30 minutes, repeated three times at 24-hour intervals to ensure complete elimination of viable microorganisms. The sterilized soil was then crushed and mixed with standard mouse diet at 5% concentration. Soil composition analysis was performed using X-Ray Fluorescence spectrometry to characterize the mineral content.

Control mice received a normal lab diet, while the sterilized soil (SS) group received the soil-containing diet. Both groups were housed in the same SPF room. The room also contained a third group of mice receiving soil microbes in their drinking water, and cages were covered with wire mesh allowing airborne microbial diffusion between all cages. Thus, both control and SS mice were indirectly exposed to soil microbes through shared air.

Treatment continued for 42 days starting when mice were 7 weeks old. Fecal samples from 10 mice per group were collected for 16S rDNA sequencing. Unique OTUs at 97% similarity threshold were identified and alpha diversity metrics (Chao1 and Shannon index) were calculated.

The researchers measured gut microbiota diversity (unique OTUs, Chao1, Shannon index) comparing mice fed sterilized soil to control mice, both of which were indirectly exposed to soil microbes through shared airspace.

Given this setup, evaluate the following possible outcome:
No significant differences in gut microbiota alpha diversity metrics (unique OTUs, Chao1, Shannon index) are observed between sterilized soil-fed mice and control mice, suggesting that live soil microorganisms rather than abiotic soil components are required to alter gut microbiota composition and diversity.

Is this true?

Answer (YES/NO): NO